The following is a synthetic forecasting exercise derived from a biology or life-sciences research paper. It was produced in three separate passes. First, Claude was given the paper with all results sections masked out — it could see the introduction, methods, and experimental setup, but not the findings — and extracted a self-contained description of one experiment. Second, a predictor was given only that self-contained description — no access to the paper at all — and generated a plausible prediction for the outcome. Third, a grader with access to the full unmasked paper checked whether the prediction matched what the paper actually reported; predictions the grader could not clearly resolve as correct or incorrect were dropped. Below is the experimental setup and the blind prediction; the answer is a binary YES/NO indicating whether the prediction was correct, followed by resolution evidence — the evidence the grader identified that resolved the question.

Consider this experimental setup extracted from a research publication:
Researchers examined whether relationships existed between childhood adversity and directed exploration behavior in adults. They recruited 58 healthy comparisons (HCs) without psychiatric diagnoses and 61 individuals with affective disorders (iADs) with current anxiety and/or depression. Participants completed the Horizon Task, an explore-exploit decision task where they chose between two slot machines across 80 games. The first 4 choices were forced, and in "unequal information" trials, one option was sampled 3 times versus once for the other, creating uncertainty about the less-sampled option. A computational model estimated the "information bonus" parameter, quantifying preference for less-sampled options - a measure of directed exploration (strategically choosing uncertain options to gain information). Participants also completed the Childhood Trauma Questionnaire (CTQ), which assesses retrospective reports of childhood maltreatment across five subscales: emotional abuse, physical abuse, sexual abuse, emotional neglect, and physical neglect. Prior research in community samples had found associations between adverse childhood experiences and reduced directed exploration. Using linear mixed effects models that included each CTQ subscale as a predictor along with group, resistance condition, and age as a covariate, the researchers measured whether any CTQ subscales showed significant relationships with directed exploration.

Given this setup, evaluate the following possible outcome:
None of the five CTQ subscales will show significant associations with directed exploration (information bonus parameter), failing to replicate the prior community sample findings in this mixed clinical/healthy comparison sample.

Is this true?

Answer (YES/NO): NO